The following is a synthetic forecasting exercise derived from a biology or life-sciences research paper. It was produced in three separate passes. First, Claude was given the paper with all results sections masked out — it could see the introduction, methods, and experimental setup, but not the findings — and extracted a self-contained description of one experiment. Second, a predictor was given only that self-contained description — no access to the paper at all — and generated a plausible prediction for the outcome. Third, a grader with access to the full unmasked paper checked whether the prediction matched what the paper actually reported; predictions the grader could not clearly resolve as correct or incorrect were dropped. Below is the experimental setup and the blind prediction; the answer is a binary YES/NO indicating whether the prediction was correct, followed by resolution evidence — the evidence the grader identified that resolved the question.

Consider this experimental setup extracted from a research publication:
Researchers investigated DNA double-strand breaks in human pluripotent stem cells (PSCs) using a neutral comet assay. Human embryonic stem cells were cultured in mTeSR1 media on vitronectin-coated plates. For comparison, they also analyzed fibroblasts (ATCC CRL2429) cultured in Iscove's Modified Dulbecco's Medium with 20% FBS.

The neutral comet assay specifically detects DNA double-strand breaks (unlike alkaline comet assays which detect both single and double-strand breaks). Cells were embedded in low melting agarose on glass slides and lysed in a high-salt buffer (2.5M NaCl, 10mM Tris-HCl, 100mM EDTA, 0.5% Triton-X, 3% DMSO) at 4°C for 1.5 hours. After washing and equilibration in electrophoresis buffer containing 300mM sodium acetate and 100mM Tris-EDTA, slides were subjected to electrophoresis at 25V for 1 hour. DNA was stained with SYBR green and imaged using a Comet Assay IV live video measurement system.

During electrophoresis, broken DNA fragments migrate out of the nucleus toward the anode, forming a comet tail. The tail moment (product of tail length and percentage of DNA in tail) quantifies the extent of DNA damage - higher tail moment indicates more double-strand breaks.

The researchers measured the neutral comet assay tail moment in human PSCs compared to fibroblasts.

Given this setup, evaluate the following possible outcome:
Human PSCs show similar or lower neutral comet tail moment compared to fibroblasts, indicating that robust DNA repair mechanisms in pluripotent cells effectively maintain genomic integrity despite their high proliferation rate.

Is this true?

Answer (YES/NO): NO